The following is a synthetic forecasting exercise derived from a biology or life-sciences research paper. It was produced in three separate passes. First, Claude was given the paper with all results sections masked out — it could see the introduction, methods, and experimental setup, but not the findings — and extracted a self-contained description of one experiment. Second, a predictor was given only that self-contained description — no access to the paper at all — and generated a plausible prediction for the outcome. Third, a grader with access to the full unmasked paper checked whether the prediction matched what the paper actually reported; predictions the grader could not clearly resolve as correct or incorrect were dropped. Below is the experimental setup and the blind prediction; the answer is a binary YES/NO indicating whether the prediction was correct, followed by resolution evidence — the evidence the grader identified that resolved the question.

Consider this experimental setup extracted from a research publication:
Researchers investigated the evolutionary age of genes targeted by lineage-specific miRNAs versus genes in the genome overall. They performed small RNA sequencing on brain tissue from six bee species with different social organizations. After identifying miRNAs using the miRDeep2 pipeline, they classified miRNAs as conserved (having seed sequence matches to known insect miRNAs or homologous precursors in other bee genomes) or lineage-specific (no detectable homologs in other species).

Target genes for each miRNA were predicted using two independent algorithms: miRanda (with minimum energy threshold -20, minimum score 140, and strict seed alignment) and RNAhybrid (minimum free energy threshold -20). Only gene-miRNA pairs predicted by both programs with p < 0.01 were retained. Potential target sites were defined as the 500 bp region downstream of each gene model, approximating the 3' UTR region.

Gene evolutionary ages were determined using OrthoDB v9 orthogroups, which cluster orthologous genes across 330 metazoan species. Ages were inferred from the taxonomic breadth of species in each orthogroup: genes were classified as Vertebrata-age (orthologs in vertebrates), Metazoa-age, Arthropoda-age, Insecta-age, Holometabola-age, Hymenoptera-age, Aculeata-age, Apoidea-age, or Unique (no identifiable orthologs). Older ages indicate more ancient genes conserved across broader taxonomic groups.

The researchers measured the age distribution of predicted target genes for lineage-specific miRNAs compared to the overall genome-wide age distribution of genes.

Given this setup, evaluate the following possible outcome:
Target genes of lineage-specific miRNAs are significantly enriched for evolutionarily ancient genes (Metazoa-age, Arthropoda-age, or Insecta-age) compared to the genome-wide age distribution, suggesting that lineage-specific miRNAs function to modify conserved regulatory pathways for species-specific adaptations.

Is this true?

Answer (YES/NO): NO